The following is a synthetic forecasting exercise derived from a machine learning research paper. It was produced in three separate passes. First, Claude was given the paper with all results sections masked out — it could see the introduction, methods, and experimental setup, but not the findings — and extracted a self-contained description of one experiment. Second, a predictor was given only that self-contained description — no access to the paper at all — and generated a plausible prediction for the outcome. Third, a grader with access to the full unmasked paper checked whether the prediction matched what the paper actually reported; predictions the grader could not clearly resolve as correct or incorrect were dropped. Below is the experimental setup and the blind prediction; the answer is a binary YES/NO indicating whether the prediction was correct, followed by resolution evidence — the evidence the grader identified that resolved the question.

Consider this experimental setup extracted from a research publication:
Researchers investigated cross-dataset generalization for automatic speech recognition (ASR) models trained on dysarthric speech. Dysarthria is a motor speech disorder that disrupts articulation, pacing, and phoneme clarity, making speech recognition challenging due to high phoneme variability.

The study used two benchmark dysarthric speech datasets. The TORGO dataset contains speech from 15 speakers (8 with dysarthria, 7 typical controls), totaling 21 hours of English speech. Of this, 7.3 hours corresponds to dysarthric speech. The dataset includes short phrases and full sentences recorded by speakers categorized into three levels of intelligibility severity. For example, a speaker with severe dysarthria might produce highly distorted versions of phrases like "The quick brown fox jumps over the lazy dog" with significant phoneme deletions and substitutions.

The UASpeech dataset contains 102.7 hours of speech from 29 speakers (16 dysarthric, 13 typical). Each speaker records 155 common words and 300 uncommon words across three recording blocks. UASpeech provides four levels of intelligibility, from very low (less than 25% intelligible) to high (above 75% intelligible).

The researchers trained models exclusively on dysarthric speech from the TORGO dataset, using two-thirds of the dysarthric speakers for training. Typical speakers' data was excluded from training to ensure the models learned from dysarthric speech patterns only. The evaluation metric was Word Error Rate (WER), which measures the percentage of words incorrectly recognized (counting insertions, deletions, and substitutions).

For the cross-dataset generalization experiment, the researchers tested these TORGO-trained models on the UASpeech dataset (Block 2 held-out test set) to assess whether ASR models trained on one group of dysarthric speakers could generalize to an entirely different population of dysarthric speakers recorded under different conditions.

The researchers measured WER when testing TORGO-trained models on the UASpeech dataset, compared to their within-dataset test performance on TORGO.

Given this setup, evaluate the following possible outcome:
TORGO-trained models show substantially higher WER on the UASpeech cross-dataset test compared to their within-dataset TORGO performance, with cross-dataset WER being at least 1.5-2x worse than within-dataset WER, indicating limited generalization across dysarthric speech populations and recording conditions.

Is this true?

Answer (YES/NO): YES